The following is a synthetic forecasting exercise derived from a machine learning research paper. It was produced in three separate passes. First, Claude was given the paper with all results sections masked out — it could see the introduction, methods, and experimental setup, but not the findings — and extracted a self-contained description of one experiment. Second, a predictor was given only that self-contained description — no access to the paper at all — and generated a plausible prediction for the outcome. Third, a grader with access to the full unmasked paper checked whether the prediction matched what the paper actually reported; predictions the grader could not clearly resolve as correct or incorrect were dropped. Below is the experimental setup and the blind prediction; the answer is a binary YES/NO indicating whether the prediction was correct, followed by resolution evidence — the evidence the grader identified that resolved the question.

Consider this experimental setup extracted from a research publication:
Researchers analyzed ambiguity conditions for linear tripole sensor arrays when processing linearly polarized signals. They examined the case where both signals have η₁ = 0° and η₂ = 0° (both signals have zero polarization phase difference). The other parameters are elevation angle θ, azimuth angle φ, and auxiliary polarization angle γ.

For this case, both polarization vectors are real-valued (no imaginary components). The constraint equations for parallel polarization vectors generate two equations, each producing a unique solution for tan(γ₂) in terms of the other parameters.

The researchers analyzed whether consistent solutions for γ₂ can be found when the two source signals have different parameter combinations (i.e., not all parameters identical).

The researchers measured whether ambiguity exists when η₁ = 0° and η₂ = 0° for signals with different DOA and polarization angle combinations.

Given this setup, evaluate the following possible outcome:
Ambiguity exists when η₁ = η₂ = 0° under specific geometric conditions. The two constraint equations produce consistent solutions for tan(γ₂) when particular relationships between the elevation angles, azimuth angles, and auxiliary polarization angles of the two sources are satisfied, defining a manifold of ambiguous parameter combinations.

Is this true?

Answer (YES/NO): NO